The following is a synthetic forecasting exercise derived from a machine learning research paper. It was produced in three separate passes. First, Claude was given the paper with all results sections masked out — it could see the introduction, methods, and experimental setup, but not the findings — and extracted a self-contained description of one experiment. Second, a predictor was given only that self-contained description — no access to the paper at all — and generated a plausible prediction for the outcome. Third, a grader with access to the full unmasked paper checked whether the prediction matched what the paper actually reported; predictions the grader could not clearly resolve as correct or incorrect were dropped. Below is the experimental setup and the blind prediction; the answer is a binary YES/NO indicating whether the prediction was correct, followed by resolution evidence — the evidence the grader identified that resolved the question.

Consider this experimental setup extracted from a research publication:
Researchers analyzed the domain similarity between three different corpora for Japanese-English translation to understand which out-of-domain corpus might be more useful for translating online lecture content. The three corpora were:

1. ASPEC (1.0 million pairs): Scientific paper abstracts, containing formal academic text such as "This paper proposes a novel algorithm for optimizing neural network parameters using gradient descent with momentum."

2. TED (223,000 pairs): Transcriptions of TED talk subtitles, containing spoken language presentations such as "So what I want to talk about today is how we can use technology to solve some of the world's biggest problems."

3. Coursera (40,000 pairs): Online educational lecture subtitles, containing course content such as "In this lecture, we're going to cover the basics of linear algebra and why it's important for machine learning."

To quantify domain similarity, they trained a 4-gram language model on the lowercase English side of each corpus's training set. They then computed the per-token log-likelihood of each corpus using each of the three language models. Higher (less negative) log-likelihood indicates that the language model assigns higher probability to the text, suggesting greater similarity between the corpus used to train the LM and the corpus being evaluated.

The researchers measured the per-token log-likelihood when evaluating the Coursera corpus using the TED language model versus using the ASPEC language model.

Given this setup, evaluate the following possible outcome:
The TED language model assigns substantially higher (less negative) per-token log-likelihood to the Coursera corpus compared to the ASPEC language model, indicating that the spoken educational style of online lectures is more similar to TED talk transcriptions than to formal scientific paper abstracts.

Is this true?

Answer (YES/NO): YES